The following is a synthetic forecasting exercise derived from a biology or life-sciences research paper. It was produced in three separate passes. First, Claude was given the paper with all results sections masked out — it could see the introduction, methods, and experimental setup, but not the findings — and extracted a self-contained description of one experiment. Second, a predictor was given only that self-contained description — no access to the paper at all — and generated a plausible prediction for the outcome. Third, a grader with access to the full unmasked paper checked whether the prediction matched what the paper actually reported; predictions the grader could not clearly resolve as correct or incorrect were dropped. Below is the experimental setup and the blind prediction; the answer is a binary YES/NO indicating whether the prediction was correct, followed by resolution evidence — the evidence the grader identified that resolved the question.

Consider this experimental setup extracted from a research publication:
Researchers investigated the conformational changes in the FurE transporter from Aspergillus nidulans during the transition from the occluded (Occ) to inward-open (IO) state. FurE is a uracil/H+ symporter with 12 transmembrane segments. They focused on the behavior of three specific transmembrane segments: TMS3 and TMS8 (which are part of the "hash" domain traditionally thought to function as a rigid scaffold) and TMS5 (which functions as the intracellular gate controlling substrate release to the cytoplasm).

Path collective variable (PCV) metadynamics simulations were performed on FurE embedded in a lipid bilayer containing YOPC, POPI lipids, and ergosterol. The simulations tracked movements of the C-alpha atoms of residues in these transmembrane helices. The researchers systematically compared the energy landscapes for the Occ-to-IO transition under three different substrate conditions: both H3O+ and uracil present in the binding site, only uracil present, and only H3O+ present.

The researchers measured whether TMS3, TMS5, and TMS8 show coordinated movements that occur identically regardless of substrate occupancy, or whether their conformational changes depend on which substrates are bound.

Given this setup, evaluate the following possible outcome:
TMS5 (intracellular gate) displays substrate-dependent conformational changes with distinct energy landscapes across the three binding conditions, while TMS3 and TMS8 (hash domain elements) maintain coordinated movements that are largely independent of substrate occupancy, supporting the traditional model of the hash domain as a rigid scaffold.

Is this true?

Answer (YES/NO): NO